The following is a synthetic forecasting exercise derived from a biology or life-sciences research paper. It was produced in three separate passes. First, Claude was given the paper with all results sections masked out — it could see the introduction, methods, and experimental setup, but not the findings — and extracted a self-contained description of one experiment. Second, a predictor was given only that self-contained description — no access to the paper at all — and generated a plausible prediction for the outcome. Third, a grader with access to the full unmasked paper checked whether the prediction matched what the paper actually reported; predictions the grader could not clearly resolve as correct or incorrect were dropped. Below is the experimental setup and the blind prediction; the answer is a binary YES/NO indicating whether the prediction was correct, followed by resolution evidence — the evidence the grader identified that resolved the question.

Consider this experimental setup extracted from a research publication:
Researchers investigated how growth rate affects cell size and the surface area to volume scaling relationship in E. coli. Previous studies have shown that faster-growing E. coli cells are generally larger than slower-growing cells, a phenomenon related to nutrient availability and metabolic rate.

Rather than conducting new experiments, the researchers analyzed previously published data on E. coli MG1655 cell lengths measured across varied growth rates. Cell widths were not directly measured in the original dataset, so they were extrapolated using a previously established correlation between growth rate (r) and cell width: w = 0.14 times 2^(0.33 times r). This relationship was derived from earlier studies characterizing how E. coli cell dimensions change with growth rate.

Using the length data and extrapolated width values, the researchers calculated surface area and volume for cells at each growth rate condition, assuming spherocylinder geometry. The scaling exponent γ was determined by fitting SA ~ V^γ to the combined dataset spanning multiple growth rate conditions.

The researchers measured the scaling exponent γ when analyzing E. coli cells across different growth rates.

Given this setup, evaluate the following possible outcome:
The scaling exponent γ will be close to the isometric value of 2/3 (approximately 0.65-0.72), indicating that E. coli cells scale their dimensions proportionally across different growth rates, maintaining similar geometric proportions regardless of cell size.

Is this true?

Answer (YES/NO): NO